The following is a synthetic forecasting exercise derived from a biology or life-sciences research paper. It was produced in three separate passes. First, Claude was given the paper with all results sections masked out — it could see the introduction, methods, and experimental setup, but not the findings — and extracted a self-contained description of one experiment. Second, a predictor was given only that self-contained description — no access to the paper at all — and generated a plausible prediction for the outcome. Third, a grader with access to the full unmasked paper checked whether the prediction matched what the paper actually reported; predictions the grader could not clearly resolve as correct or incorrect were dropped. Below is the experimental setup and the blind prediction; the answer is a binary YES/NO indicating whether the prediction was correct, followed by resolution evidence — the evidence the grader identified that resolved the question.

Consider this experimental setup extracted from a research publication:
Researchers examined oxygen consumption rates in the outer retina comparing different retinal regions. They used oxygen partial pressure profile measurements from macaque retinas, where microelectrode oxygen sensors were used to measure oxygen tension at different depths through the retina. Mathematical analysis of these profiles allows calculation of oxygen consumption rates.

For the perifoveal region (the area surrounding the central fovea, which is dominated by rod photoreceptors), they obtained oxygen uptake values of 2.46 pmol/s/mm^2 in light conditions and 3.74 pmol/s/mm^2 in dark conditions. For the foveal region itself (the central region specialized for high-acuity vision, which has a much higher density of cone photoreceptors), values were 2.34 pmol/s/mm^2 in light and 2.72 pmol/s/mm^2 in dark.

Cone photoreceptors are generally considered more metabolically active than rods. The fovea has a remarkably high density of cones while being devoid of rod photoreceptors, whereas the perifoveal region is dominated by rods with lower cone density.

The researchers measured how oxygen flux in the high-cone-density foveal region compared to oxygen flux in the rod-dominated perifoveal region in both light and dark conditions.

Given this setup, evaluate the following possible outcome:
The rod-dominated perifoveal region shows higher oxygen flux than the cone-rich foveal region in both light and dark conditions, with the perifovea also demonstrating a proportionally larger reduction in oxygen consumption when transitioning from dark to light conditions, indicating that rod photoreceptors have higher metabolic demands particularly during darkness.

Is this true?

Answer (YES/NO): YES